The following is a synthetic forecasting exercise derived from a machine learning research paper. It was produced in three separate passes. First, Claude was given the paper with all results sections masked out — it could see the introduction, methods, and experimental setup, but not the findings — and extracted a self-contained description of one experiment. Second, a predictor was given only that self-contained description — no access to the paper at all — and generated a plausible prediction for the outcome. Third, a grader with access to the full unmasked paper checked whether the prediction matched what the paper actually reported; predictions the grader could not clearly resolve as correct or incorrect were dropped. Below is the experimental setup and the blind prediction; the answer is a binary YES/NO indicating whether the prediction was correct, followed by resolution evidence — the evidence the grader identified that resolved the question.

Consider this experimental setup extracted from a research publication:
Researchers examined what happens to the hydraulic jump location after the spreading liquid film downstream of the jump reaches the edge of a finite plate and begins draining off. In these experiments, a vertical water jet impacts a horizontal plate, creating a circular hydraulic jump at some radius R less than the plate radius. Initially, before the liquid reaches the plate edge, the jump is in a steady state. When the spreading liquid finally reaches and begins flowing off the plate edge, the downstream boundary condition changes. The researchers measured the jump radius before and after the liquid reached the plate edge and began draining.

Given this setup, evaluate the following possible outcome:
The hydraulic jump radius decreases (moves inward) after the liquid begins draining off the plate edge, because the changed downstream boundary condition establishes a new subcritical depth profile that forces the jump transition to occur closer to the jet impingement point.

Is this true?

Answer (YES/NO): YES